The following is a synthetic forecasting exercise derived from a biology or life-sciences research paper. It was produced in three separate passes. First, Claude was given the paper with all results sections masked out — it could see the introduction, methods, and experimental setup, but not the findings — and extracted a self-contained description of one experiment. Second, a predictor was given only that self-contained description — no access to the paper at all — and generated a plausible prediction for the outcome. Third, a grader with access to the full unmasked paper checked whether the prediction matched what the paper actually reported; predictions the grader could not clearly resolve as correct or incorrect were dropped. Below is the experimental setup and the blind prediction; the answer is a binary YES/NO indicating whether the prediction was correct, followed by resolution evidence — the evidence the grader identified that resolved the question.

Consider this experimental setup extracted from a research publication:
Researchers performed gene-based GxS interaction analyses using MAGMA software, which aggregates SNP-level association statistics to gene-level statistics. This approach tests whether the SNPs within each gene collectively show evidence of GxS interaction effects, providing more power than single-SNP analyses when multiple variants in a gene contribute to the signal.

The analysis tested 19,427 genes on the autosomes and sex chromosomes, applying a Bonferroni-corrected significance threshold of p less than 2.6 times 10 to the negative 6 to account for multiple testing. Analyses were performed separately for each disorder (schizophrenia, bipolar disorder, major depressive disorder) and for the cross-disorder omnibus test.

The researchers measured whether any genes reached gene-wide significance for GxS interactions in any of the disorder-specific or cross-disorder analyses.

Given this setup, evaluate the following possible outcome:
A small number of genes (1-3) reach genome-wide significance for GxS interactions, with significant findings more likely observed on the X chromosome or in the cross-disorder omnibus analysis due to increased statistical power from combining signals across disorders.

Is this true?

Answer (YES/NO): YES